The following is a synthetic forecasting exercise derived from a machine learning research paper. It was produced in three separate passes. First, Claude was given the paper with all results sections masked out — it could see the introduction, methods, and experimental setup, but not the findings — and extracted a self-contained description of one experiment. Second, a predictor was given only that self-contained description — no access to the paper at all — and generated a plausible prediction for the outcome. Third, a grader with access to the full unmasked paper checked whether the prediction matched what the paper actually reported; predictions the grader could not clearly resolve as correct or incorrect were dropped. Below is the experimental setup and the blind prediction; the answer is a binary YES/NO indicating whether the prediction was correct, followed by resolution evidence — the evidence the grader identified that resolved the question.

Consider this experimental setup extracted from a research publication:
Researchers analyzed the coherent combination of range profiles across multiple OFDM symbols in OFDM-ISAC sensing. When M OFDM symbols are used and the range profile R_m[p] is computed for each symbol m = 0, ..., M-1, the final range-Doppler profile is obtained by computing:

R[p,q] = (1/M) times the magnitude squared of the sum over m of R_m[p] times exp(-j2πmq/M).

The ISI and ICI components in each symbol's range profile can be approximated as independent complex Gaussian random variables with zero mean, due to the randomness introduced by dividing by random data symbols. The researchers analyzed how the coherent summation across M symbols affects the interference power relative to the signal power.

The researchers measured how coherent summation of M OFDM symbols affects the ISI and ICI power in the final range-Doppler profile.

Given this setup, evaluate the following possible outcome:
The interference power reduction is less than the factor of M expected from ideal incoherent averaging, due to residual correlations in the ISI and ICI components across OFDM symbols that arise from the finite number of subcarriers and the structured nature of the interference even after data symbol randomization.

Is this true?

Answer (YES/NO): NO